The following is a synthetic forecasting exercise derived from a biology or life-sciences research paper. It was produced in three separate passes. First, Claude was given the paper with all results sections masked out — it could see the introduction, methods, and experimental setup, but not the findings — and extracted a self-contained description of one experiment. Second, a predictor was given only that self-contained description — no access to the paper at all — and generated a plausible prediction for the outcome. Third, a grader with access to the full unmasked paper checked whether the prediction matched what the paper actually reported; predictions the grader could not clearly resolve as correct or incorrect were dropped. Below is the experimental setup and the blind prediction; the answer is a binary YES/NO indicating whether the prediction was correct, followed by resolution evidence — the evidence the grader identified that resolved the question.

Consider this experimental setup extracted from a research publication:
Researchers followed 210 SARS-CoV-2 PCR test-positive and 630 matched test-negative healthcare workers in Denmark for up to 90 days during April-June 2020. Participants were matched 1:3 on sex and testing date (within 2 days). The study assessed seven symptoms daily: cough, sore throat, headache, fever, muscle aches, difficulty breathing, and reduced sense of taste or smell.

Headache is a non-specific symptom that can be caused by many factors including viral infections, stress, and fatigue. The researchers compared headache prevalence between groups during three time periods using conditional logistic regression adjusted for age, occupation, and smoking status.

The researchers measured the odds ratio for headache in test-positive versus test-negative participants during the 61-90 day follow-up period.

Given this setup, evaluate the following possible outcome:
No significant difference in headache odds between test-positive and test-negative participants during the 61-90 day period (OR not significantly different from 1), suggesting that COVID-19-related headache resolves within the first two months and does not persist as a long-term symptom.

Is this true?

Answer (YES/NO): YES